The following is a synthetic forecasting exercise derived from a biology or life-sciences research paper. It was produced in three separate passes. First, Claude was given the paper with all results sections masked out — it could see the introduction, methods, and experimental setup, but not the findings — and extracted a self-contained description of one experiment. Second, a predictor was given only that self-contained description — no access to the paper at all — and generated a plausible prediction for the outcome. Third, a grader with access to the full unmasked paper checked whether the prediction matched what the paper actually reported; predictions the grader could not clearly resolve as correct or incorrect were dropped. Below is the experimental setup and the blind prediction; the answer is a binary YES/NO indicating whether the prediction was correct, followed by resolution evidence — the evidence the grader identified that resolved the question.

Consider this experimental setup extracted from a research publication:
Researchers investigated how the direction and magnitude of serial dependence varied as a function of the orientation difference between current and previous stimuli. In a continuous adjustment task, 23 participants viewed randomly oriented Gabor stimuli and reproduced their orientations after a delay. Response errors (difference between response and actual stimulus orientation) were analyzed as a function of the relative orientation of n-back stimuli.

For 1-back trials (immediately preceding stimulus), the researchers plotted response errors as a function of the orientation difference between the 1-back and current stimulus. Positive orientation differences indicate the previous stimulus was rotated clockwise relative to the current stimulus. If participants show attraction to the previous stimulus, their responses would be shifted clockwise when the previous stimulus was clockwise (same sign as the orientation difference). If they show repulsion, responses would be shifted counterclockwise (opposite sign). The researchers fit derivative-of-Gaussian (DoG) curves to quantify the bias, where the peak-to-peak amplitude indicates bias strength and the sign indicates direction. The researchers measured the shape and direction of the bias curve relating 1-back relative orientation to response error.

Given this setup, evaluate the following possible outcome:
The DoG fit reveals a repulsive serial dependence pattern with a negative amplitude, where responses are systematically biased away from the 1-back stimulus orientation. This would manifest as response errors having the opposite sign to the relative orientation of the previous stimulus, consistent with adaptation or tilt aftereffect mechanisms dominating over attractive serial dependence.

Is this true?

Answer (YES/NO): NO